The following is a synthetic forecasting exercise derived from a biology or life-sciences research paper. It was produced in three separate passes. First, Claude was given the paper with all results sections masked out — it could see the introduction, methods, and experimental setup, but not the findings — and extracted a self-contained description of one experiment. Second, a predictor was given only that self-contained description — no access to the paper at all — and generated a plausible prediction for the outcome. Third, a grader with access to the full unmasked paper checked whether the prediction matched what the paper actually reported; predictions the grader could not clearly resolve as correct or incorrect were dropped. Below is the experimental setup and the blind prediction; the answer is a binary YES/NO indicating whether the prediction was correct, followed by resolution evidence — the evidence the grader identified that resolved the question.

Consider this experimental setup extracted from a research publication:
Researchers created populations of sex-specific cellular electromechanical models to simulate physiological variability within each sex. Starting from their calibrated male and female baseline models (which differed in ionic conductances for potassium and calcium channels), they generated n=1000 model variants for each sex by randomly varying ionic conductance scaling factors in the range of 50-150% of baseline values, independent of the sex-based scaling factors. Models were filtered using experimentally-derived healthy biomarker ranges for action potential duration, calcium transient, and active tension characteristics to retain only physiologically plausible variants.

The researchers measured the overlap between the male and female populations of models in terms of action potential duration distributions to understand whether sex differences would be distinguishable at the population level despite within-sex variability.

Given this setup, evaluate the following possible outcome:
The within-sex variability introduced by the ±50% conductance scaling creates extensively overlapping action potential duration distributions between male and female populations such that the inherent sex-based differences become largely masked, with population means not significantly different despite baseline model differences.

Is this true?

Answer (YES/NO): NO